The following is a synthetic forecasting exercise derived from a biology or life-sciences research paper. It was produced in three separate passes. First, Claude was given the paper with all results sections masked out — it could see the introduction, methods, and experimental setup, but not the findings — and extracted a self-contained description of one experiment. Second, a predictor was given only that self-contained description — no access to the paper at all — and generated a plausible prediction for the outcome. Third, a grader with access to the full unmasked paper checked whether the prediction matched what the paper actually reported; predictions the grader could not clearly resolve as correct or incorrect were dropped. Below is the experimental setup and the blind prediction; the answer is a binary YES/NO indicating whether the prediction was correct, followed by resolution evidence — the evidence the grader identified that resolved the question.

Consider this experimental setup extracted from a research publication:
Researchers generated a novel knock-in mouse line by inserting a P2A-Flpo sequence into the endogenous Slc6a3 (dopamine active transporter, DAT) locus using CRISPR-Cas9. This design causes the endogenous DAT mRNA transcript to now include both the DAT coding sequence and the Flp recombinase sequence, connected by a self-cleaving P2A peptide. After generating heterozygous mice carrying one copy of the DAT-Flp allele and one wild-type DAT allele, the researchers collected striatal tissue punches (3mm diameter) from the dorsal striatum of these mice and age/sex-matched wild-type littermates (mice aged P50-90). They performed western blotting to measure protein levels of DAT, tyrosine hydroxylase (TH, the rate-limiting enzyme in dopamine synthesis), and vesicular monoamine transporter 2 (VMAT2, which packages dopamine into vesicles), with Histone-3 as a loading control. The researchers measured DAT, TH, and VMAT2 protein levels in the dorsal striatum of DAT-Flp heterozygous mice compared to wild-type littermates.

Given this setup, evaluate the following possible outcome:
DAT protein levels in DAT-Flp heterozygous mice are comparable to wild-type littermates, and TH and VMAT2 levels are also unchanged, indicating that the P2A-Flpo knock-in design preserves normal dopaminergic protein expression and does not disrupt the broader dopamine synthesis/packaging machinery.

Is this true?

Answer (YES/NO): NO